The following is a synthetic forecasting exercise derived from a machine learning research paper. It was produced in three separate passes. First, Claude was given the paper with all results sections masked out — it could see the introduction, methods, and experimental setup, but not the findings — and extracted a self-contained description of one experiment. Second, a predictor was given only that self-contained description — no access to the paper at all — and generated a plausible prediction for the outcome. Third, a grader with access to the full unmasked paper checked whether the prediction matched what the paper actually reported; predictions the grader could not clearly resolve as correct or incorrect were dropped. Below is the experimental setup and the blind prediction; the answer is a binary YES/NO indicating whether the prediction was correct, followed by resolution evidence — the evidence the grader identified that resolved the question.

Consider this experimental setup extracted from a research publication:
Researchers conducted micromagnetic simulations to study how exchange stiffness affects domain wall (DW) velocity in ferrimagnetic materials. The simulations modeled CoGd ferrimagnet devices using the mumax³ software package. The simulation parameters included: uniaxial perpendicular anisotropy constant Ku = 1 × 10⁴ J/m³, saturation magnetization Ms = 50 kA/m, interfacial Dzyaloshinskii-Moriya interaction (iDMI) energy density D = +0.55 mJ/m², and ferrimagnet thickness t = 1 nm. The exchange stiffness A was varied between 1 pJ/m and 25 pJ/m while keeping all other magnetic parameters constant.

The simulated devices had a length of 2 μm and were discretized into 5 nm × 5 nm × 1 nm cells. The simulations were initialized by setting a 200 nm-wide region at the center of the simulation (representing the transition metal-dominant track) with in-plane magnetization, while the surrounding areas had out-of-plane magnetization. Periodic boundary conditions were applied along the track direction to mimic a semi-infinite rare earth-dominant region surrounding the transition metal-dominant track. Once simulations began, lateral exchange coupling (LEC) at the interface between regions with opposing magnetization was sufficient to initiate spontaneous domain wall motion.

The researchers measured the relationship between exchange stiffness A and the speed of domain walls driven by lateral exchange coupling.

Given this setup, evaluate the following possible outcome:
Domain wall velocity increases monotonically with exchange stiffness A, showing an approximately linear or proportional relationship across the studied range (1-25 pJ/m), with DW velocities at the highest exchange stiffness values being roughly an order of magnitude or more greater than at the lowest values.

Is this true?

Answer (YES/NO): YES